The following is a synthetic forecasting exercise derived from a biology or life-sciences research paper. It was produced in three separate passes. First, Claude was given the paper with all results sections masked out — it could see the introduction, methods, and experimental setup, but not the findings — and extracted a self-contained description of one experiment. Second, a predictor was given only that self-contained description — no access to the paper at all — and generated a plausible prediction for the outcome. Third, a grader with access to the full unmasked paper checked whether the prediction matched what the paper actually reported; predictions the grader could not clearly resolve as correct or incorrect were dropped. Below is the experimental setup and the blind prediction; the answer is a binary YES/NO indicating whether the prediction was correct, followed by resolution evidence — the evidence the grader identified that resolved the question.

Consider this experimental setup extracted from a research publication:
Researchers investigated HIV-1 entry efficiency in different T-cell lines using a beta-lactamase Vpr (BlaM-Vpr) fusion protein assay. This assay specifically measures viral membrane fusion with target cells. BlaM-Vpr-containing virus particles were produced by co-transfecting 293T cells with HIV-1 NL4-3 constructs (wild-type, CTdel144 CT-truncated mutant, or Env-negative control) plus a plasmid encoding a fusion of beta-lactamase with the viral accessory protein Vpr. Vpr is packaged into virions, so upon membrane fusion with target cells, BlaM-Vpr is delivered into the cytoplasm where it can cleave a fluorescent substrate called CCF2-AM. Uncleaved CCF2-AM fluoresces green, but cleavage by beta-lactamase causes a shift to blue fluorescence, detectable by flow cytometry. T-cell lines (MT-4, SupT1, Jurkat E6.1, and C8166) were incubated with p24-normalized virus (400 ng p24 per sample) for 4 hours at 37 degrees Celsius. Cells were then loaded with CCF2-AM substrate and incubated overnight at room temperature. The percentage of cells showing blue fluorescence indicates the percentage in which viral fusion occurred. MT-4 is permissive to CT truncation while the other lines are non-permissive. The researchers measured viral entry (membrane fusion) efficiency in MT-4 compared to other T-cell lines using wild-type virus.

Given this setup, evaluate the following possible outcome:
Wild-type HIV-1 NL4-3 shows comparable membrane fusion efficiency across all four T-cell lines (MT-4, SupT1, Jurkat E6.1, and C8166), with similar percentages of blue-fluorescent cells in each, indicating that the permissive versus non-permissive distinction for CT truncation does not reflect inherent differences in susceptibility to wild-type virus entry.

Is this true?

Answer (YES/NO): NO